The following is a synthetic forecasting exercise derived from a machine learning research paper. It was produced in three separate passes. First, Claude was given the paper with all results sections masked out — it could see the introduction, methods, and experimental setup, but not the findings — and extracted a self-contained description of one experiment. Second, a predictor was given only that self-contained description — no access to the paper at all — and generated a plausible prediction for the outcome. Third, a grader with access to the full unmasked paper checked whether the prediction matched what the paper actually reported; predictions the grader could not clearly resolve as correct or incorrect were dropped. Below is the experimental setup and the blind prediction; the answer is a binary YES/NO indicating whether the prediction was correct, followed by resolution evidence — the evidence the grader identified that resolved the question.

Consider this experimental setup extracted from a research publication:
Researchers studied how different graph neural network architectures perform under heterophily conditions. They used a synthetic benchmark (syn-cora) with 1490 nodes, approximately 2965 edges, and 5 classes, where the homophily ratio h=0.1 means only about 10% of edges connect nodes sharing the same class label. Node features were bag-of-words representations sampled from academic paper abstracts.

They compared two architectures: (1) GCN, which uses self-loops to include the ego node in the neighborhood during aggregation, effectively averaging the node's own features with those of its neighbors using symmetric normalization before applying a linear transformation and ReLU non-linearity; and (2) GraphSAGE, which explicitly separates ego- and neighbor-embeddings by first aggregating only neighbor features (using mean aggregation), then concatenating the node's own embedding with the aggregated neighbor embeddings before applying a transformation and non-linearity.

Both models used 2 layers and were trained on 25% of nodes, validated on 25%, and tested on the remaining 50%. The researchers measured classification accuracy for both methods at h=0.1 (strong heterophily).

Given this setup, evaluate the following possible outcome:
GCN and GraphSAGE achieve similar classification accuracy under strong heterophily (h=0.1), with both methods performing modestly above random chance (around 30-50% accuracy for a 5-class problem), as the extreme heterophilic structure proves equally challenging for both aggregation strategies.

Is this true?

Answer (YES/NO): NO